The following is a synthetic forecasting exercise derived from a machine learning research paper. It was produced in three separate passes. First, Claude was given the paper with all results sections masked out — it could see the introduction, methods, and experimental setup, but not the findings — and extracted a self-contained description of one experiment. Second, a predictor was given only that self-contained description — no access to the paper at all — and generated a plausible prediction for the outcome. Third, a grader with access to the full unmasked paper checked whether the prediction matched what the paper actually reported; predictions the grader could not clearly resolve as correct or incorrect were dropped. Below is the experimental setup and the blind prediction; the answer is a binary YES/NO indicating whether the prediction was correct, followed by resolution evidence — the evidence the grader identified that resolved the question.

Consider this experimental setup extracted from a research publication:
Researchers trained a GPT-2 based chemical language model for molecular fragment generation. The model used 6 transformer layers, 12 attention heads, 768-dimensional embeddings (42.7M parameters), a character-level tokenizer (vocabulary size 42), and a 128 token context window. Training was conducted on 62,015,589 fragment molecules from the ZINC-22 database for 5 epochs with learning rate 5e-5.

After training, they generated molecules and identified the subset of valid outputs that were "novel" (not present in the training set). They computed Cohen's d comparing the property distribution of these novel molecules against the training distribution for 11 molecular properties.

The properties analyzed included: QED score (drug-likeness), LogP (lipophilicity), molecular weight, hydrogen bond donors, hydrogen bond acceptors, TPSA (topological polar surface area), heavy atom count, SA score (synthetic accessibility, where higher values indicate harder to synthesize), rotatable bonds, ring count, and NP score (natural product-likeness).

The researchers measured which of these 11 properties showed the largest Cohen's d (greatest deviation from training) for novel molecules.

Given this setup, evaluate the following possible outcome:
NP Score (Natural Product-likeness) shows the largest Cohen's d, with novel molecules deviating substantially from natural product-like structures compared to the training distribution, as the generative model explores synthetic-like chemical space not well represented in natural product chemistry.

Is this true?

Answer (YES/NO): NO